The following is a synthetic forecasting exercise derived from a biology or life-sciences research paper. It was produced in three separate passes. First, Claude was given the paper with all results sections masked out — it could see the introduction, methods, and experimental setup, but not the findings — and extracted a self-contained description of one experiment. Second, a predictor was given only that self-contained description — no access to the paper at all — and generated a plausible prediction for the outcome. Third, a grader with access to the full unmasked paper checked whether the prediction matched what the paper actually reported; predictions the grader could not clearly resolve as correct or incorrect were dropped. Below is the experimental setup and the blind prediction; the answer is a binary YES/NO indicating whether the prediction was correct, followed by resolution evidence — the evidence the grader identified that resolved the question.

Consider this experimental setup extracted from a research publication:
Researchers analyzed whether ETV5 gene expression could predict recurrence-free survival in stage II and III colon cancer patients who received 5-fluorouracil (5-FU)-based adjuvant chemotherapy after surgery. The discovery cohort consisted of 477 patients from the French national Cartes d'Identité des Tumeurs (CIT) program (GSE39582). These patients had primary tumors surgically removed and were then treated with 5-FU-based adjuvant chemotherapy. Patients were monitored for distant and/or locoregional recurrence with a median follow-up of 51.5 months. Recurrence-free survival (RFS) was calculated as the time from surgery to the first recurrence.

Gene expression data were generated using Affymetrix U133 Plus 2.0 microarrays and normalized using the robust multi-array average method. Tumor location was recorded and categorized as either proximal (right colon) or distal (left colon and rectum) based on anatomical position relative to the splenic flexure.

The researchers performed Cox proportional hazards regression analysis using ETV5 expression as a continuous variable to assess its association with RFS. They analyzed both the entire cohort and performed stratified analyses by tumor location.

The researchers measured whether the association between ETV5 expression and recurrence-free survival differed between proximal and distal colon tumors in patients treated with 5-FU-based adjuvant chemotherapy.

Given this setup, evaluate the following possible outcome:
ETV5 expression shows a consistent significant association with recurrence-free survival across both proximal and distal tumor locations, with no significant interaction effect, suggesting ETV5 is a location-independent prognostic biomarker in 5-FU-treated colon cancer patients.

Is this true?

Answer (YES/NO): NO